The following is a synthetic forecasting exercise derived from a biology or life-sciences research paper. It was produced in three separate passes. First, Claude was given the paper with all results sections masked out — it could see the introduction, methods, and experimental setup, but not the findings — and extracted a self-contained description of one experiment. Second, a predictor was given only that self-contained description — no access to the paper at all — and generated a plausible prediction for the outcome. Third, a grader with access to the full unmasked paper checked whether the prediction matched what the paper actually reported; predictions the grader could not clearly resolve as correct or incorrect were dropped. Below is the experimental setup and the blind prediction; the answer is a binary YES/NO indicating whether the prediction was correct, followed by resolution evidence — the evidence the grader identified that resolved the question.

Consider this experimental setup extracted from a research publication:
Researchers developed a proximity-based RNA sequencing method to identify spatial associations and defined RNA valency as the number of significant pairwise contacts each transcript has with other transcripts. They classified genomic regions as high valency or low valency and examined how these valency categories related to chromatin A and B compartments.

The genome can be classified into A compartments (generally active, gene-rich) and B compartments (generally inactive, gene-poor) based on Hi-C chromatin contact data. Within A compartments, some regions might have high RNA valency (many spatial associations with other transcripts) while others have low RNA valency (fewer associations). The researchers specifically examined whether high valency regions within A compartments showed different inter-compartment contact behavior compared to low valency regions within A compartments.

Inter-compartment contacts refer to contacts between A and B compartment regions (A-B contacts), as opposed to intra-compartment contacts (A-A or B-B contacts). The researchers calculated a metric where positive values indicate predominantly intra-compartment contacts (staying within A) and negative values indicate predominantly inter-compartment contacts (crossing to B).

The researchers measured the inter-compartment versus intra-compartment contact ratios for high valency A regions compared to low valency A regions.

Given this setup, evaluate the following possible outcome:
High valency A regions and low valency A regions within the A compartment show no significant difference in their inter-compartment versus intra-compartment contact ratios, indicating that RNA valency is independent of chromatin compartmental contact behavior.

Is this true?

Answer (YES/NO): NO